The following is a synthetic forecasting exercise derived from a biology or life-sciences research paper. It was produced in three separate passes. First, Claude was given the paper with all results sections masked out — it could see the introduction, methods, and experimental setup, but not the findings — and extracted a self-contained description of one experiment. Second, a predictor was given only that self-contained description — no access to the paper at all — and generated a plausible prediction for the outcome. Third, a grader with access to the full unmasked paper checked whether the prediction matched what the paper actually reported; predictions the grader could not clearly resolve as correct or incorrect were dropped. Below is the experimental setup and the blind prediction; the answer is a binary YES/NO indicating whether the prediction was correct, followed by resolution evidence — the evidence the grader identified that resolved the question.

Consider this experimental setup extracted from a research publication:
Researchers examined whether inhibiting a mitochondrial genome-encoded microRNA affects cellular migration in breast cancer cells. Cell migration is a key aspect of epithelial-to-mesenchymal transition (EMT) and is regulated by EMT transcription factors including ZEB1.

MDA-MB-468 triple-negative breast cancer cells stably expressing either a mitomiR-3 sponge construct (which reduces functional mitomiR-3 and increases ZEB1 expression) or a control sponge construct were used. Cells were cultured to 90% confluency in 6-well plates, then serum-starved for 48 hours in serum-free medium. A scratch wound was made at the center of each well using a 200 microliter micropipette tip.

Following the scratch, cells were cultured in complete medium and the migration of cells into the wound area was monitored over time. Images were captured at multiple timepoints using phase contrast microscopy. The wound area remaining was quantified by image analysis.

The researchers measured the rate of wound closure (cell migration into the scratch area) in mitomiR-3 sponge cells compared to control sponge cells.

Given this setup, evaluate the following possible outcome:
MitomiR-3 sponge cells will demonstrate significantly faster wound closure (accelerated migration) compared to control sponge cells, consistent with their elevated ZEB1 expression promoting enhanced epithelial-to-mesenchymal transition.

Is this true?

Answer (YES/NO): NO